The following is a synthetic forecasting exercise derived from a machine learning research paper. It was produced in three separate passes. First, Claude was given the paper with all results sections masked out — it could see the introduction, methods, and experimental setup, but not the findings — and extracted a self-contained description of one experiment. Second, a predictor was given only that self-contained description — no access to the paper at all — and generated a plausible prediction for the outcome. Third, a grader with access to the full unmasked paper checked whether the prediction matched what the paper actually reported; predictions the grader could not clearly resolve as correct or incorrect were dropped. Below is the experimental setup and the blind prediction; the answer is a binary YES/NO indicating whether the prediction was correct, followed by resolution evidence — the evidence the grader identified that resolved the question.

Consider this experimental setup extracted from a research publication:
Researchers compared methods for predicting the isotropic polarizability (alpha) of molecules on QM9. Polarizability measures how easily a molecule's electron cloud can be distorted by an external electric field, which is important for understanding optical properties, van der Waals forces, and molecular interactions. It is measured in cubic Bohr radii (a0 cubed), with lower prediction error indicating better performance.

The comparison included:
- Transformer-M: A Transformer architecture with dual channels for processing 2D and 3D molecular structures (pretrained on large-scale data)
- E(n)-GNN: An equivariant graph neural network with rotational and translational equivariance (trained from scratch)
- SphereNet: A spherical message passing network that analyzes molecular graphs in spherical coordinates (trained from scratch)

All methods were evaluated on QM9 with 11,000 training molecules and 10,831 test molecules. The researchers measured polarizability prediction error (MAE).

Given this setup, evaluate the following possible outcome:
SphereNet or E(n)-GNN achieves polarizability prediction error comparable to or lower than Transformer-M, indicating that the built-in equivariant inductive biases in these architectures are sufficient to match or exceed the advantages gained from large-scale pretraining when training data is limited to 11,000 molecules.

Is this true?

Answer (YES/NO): NO